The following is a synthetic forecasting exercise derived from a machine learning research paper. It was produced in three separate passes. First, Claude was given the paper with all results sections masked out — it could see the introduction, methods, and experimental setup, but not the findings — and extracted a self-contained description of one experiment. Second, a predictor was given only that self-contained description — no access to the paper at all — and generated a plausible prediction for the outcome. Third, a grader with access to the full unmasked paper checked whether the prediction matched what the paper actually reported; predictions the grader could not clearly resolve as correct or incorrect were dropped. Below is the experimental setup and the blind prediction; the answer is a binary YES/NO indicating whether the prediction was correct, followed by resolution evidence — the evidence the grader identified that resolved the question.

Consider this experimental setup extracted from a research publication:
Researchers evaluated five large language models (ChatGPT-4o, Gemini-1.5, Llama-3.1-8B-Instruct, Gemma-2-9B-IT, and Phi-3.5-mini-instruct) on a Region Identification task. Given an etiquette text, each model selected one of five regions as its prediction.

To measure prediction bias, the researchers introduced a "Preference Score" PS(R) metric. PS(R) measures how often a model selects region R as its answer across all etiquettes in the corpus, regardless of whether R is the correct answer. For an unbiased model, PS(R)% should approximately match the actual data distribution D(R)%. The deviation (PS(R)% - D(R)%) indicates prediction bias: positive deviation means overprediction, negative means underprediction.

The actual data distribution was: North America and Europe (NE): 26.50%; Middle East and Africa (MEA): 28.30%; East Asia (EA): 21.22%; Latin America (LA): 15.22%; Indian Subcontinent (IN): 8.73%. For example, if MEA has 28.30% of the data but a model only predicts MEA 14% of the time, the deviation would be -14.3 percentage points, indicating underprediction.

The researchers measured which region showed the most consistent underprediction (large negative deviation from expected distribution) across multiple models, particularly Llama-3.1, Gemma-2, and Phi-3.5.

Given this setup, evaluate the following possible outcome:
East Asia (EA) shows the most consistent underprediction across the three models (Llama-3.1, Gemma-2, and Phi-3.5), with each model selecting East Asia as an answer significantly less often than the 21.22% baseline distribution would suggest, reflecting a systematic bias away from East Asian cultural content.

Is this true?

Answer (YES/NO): NO